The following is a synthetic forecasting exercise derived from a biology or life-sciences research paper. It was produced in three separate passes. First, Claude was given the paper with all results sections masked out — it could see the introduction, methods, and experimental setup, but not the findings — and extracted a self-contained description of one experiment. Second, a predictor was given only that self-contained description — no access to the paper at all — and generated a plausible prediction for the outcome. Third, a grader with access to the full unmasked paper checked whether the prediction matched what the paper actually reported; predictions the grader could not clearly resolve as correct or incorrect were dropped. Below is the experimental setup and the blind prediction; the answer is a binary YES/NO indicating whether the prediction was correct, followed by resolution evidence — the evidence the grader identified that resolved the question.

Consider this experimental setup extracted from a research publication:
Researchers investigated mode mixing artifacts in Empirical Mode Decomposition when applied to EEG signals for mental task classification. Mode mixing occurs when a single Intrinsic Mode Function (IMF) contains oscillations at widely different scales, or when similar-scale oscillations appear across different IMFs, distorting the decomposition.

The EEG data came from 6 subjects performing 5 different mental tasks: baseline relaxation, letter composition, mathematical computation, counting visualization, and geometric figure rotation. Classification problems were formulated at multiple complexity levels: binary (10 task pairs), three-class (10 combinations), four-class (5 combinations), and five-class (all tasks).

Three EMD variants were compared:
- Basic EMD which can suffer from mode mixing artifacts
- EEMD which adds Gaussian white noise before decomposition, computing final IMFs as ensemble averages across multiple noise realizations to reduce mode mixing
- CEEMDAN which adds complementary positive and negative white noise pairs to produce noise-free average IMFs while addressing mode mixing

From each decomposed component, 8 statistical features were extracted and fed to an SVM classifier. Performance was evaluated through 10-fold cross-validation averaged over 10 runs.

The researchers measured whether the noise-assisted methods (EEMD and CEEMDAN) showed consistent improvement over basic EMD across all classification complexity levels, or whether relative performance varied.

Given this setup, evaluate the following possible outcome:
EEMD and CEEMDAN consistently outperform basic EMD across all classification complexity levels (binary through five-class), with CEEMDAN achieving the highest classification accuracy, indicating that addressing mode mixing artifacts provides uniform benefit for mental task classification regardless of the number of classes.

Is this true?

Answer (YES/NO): NO